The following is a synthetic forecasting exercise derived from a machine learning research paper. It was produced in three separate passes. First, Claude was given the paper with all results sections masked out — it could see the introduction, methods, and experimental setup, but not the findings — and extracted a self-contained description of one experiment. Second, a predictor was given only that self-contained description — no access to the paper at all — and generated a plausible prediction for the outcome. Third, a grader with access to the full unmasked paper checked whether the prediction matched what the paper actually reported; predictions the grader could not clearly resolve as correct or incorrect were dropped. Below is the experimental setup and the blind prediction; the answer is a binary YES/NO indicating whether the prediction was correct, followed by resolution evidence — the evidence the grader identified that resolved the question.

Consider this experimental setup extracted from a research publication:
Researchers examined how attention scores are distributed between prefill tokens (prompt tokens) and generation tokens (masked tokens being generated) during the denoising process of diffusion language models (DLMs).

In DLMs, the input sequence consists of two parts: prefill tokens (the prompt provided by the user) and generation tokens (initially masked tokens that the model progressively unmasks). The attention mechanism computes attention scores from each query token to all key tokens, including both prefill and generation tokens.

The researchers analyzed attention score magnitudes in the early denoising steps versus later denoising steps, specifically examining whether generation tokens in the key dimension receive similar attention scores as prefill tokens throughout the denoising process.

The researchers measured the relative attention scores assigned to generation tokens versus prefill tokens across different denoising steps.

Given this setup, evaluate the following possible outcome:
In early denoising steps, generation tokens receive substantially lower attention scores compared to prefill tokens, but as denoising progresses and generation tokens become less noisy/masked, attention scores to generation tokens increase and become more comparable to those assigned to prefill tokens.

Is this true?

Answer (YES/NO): YES